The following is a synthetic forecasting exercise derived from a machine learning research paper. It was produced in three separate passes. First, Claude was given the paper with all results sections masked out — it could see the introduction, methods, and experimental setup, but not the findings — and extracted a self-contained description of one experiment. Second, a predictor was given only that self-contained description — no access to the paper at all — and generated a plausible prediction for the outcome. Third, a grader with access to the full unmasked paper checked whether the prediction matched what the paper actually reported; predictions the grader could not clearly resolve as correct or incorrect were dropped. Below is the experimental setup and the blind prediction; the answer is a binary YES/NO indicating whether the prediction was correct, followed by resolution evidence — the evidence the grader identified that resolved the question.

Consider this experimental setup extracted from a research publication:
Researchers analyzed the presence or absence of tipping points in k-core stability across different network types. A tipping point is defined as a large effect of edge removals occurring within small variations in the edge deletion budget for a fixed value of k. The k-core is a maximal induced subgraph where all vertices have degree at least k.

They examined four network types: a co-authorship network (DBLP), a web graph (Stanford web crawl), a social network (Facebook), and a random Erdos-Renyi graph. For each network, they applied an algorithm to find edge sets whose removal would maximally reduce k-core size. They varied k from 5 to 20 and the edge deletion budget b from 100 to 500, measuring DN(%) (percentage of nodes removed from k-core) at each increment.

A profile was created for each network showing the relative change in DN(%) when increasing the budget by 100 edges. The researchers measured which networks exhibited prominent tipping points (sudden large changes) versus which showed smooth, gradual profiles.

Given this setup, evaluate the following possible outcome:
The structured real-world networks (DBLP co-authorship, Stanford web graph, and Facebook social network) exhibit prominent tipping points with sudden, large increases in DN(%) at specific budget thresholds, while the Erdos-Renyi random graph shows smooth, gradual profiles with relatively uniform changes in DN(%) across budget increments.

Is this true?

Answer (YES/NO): NO